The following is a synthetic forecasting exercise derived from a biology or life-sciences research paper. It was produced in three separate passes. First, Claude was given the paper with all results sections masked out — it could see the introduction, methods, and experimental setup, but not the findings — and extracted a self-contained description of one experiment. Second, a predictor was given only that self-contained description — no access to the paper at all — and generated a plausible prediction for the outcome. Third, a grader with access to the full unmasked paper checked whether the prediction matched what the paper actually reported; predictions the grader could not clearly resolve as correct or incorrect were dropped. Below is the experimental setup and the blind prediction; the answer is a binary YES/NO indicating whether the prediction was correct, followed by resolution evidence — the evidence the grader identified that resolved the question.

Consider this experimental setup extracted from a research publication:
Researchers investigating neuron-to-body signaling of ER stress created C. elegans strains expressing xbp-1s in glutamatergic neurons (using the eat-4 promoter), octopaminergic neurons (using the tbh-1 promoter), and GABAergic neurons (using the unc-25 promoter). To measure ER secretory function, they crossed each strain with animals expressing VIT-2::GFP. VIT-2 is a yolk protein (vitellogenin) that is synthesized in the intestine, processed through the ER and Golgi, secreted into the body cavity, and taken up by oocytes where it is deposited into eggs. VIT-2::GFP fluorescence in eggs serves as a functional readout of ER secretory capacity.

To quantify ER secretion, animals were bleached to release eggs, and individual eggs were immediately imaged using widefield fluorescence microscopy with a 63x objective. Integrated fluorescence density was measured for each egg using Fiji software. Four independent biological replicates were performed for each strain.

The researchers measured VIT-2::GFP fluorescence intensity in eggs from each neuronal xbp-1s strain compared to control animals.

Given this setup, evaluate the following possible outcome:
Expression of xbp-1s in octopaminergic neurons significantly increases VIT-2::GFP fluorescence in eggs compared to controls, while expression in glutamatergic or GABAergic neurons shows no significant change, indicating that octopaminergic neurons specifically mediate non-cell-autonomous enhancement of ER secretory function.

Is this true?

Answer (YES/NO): NO